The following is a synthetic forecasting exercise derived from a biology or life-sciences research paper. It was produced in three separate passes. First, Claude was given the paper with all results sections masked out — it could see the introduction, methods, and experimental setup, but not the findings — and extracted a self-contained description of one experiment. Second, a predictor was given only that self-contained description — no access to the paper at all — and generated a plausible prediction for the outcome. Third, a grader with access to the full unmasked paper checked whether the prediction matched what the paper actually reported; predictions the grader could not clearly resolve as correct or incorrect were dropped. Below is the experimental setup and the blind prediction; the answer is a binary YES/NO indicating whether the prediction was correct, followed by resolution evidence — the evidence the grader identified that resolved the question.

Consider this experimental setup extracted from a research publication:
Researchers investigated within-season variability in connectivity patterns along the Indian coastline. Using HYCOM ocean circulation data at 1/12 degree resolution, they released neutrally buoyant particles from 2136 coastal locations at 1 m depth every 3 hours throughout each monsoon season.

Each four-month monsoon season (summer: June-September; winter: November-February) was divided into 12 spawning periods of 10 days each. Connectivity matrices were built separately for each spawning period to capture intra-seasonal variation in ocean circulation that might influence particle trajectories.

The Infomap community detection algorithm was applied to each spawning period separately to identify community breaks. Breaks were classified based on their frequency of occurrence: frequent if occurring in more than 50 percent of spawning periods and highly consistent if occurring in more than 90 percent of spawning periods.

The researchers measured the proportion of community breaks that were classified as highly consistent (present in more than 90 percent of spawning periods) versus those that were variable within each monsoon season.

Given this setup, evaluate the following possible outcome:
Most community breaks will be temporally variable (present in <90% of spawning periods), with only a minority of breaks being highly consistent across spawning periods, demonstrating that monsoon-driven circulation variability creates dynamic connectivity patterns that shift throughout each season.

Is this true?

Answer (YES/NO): YES